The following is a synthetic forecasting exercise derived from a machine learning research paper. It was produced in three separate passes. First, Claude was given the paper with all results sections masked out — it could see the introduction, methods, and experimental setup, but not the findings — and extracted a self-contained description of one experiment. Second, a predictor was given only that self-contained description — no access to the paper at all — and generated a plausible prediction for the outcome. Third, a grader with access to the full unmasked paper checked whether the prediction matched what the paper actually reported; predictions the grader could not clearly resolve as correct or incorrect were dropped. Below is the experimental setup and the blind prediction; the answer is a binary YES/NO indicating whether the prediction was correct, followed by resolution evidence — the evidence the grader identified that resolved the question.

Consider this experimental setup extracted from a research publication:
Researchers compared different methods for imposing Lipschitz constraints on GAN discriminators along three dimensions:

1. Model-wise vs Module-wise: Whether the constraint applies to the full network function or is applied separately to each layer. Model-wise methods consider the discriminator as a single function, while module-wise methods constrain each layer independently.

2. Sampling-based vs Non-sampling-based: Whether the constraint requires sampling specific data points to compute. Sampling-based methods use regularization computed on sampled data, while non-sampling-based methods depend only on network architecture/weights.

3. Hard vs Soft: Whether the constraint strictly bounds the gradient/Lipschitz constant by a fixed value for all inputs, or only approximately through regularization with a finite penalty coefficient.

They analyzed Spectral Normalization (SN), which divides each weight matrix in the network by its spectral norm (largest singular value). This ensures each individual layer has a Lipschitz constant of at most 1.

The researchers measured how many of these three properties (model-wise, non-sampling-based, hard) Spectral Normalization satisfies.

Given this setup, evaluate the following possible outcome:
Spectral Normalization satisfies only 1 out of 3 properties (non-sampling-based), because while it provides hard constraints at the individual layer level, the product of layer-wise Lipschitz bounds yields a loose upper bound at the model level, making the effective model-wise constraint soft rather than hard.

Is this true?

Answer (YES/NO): NO